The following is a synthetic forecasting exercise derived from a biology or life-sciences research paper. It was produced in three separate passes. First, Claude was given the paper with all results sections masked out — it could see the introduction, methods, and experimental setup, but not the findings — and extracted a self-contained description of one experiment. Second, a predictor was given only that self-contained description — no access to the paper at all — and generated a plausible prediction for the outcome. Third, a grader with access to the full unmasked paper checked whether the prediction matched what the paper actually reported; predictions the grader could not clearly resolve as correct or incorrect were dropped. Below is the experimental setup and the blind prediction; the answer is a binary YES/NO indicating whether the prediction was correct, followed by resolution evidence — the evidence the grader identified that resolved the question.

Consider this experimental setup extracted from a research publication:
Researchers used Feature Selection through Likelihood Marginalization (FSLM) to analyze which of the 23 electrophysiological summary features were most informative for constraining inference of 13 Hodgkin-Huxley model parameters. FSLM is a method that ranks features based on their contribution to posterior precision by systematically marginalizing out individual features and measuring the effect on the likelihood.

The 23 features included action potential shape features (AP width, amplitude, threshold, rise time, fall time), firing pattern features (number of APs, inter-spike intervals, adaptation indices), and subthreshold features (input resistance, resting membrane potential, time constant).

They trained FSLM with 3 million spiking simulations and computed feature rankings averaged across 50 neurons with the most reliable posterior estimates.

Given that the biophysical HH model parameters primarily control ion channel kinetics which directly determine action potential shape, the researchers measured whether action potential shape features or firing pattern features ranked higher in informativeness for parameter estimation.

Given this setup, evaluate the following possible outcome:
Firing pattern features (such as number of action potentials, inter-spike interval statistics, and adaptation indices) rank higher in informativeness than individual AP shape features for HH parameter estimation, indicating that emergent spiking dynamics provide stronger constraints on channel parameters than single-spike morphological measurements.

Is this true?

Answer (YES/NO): NO